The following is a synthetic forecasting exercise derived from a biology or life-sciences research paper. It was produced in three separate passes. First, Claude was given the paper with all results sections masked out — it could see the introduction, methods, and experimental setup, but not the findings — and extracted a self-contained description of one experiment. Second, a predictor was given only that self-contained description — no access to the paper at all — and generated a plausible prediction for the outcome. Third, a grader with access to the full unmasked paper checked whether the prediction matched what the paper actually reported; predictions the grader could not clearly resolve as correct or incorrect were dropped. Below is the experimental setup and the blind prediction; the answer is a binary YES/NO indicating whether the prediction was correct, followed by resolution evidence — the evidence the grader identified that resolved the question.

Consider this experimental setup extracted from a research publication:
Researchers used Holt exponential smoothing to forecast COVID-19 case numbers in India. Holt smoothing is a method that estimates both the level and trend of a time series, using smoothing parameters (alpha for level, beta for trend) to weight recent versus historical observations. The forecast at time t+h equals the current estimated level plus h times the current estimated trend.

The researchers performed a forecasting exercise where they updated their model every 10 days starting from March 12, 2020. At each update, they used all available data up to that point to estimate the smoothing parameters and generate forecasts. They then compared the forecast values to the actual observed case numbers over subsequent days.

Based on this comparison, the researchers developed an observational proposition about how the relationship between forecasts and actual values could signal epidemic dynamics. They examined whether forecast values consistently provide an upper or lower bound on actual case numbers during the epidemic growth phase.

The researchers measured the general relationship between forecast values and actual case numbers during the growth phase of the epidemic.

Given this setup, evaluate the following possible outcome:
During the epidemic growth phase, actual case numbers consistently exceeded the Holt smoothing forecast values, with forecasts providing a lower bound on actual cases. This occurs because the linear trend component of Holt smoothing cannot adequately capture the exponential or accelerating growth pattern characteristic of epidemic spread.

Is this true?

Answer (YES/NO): YES